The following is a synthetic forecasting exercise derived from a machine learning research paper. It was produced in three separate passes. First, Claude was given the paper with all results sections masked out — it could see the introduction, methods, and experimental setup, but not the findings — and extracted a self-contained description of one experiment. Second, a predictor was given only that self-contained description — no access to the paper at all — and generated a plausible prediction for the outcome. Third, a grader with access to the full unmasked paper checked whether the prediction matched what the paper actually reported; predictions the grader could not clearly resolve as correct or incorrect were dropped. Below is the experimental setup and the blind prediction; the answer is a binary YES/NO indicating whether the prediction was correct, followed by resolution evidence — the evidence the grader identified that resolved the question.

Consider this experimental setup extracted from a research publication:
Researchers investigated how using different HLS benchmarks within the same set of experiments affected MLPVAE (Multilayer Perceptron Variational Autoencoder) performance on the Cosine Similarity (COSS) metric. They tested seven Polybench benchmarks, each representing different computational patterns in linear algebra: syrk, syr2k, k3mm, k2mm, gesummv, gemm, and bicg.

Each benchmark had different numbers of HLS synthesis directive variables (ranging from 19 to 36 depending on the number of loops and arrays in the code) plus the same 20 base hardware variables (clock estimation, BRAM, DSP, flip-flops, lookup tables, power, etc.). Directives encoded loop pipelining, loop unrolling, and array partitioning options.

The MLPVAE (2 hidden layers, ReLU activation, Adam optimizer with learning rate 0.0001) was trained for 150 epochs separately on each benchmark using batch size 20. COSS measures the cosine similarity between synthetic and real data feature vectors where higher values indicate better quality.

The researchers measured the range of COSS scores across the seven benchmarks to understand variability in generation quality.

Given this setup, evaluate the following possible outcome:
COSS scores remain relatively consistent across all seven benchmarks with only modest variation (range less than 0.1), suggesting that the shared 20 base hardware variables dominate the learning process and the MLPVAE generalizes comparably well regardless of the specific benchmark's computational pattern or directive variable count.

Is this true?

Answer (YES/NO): NO